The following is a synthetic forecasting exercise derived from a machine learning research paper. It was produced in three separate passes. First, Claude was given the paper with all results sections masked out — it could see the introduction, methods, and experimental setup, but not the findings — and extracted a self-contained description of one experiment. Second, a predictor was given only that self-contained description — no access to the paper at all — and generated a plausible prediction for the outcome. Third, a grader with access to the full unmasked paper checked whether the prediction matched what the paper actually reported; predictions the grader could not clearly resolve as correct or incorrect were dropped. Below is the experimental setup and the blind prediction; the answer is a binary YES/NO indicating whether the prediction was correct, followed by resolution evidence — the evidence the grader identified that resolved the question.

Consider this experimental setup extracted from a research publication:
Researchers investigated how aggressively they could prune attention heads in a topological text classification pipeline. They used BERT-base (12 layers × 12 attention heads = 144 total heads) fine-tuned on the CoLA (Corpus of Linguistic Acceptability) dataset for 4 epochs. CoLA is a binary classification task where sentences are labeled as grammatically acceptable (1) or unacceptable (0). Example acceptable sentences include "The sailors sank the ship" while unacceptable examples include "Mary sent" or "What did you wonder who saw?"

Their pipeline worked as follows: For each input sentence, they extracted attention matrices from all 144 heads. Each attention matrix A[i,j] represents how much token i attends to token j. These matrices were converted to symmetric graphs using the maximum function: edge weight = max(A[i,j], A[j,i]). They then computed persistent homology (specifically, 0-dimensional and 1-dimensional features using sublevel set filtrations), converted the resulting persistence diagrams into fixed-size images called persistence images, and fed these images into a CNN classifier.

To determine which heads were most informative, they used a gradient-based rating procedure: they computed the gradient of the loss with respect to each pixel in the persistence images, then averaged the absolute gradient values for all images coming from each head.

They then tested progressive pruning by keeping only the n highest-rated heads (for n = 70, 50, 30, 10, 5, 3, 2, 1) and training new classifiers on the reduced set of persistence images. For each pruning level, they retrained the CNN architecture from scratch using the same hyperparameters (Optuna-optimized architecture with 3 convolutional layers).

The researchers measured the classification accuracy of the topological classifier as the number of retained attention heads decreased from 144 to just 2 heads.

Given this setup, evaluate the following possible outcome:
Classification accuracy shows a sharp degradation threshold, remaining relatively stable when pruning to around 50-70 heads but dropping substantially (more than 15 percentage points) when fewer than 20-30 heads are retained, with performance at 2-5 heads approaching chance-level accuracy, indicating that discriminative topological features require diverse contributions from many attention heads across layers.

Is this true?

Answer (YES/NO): NO